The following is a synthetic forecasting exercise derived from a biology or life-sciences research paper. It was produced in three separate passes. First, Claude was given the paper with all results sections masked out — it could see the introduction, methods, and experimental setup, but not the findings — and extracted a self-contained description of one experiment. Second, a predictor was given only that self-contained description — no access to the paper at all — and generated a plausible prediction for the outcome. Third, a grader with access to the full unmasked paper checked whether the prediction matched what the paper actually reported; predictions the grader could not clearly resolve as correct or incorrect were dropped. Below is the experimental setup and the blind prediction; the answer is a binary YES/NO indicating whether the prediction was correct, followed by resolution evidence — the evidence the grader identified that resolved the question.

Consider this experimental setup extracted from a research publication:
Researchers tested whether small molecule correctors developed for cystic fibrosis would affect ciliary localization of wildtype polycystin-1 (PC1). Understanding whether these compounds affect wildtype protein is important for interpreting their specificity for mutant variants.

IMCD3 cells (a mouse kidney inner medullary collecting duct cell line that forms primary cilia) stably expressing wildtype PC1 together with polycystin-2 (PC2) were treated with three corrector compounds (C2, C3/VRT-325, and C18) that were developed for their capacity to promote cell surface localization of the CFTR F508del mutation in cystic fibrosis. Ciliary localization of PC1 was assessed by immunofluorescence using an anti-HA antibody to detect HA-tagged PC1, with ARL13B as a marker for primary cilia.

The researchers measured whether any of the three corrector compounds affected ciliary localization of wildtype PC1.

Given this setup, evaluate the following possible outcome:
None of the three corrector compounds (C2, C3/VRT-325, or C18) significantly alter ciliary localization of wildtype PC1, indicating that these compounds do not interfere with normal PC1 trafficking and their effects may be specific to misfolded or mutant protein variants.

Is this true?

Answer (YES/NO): YES